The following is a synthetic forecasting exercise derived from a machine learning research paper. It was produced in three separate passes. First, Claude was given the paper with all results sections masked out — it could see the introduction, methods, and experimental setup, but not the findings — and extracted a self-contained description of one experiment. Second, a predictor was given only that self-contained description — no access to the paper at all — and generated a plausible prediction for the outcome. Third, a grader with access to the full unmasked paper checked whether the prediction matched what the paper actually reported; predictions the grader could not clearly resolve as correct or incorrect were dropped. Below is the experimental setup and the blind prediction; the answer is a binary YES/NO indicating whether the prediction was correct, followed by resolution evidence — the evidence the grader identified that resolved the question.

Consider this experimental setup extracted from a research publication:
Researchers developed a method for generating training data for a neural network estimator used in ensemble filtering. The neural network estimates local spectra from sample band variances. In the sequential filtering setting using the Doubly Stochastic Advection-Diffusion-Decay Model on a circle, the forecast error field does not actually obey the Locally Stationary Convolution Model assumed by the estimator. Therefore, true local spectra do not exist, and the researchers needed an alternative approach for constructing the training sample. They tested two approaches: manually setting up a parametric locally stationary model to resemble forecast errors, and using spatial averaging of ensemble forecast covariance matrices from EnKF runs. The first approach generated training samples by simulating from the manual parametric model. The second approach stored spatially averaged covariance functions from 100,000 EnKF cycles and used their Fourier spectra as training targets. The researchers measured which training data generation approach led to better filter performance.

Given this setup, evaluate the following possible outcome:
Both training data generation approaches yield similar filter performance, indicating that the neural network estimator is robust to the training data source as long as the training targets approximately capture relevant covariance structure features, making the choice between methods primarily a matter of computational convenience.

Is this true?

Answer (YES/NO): NO